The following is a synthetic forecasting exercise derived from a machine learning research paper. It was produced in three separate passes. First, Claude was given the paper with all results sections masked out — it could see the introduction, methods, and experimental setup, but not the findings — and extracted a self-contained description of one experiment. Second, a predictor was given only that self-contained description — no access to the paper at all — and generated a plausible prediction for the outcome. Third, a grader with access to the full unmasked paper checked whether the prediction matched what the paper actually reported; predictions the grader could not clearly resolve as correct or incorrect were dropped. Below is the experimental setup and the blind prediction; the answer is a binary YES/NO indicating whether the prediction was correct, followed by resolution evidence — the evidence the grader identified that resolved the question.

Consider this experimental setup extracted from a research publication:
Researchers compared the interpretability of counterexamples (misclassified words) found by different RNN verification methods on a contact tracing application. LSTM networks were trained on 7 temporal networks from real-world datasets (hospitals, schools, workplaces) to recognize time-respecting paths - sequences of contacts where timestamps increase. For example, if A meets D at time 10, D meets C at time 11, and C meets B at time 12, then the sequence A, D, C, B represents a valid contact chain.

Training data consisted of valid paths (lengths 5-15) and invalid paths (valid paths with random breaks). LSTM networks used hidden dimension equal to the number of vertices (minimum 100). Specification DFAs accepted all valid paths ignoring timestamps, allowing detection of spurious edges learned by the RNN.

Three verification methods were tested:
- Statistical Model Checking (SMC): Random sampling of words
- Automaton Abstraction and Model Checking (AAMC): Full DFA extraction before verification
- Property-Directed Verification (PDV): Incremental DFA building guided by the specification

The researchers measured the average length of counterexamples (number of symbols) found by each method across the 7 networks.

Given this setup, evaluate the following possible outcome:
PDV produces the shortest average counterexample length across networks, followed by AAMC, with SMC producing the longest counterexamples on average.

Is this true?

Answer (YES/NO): NO